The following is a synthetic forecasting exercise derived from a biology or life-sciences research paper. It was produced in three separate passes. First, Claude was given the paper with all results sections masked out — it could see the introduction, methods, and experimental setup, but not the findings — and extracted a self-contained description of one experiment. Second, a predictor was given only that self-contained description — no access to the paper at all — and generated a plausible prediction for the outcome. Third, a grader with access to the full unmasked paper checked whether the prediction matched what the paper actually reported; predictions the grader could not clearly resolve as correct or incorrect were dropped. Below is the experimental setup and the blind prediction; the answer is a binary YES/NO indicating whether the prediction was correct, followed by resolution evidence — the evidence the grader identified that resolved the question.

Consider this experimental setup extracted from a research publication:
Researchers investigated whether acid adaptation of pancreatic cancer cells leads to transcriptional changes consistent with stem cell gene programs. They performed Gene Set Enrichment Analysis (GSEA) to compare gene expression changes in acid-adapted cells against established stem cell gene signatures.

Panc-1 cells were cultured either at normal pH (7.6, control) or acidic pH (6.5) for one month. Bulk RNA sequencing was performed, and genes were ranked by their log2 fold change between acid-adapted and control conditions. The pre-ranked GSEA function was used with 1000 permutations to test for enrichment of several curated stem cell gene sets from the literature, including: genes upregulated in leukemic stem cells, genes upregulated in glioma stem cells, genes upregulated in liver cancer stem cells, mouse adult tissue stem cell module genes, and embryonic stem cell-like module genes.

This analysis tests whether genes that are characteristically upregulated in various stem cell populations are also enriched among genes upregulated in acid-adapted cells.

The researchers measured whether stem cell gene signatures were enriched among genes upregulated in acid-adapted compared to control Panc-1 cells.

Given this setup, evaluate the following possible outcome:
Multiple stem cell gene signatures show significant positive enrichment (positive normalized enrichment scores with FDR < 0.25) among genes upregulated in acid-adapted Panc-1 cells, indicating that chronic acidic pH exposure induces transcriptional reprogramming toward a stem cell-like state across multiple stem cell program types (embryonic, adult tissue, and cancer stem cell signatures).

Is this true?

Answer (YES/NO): NO